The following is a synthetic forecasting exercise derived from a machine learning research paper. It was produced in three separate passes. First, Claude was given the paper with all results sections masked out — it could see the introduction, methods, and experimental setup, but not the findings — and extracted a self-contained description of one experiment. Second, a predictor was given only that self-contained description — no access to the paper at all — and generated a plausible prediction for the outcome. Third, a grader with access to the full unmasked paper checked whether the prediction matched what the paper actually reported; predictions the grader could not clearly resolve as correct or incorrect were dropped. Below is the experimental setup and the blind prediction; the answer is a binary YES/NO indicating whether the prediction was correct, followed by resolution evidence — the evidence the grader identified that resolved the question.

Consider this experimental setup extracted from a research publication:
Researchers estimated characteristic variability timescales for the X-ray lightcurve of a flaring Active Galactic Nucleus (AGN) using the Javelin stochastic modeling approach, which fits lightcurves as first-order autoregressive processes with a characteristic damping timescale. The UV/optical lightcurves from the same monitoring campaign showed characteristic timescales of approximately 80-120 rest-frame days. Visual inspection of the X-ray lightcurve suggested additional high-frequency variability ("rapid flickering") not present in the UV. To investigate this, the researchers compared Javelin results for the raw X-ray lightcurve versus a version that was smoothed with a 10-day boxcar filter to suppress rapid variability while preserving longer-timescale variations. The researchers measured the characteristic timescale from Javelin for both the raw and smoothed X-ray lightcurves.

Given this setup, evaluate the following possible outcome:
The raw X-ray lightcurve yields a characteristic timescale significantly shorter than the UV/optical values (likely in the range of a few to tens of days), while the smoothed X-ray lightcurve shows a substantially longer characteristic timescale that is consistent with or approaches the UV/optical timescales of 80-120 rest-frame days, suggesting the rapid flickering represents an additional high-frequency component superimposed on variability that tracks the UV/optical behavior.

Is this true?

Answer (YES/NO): YES